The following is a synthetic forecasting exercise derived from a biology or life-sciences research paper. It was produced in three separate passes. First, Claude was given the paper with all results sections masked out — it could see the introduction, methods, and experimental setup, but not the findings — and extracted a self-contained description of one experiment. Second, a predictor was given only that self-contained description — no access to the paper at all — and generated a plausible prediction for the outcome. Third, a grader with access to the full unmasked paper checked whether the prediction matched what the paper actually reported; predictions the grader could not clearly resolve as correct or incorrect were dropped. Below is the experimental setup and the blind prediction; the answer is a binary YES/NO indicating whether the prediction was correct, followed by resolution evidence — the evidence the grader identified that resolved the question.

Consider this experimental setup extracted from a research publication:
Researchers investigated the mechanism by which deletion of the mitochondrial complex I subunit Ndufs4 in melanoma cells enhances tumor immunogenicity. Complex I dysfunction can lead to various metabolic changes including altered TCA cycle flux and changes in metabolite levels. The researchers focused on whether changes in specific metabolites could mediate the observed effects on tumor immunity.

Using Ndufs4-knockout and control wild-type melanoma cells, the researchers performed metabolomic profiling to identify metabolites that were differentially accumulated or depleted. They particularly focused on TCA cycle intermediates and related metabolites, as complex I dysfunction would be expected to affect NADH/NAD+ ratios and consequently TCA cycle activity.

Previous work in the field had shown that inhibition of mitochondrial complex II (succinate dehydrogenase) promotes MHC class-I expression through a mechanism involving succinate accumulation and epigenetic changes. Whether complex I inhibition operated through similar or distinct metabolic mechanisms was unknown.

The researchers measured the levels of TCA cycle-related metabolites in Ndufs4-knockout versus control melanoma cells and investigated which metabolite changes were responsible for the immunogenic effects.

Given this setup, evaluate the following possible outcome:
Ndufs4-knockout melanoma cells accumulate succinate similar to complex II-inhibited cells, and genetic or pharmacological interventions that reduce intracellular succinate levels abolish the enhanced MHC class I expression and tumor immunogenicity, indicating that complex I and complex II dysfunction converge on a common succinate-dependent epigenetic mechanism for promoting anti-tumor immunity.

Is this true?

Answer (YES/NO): NO